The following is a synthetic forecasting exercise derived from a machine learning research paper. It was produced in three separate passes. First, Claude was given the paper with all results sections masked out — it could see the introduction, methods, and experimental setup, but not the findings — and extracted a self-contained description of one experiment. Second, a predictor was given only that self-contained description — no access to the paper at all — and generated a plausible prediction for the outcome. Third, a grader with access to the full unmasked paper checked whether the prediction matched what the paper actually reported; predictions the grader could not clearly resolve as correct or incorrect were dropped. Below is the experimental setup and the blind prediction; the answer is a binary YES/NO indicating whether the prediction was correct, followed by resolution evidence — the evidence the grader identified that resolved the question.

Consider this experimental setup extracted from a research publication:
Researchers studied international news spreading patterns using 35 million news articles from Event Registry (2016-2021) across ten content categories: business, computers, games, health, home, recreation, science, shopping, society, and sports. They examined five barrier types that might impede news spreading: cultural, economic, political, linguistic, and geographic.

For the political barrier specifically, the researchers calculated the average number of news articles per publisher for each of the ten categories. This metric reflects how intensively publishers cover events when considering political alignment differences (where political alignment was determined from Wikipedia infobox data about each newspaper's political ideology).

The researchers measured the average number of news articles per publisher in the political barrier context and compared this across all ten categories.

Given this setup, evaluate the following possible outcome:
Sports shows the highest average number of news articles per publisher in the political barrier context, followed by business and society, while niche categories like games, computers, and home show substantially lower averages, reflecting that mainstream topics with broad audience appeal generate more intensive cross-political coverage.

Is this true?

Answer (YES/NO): NO